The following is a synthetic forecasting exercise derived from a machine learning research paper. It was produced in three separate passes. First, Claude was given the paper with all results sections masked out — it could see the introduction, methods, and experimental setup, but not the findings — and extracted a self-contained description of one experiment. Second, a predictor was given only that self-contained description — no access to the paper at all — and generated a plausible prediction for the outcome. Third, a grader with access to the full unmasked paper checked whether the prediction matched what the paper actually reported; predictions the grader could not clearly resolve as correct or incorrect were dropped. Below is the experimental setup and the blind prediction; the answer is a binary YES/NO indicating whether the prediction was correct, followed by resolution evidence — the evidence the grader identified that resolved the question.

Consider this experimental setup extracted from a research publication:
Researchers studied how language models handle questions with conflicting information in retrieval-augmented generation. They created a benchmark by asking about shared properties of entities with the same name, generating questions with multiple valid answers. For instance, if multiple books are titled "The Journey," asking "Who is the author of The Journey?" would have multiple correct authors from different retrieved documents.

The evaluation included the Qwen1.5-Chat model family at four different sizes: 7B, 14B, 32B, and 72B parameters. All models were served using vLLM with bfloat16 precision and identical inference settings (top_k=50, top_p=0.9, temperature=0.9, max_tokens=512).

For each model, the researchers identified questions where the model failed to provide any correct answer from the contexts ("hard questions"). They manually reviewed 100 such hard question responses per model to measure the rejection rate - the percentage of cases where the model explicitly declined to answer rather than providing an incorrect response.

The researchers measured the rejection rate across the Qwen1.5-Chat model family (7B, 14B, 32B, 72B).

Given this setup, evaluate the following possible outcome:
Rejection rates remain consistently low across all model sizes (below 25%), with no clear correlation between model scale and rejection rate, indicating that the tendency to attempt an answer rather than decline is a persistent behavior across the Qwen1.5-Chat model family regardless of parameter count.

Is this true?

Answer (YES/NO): NO